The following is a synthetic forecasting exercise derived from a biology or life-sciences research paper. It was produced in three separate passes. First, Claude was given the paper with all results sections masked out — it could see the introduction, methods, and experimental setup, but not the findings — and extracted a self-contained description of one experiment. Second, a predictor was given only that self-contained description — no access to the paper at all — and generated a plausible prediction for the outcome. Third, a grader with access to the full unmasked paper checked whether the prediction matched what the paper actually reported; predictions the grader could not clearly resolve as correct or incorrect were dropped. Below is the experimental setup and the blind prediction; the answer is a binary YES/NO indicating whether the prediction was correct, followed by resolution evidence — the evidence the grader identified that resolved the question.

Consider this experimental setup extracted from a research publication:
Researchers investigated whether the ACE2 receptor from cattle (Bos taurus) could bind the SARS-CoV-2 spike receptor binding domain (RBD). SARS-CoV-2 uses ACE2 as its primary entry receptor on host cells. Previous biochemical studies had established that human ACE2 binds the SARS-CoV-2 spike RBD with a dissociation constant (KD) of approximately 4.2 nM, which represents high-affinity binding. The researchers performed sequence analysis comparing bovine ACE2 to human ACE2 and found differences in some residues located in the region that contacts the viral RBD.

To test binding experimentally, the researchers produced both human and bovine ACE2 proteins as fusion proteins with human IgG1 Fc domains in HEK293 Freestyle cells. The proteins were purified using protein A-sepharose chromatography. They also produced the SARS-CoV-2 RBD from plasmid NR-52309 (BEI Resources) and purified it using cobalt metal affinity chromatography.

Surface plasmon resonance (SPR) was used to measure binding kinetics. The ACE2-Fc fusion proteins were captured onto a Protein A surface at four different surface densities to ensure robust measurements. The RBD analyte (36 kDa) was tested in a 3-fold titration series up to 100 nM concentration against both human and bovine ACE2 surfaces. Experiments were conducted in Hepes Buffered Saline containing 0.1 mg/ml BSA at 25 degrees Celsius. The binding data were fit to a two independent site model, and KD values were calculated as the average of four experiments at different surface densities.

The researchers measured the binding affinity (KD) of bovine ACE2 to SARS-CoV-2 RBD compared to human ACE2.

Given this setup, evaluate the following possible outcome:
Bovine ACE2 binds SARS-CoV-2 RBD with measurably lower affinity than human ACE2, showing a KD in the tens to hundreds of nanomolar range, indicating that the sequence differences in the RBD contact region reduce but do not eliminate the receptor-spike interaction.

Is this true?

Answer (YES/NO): YES